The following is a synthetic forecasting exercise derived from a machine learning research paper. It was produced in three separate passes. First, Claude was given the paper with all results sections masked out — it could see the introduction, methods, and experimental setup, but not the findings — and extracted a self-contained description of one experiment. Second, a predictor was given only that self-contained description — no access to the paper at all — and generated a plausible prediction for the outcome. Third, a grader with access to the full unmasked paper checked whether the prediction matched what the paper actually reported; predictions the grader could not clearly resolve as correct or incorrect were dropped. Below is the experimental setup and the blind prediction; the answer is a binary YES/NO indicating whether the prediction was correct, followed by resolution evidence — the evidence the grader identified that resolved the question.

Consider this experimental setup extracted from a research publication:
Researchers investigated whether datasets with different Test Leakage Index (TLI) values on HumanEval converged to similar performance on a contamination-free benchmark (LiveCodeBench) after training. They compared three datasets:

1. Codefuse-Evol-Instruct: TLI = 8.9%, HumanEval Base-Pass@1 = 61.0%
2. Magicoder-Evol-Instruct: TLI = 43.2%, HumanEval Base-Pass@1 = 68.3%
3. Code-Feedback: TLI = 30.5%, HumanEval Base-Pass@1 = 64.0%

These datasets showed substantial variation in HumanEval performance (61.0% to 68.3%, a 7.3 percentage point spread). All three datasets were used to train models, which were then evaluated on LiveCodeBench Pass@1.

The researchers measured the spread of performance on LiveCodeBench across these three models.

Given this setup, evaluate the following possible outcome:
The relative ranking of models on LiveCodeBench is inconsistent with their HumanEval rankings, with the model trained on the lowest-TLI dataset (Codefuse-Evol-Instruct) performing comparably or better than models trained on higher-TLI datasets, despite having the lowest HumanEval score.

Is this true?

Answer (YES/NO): NO